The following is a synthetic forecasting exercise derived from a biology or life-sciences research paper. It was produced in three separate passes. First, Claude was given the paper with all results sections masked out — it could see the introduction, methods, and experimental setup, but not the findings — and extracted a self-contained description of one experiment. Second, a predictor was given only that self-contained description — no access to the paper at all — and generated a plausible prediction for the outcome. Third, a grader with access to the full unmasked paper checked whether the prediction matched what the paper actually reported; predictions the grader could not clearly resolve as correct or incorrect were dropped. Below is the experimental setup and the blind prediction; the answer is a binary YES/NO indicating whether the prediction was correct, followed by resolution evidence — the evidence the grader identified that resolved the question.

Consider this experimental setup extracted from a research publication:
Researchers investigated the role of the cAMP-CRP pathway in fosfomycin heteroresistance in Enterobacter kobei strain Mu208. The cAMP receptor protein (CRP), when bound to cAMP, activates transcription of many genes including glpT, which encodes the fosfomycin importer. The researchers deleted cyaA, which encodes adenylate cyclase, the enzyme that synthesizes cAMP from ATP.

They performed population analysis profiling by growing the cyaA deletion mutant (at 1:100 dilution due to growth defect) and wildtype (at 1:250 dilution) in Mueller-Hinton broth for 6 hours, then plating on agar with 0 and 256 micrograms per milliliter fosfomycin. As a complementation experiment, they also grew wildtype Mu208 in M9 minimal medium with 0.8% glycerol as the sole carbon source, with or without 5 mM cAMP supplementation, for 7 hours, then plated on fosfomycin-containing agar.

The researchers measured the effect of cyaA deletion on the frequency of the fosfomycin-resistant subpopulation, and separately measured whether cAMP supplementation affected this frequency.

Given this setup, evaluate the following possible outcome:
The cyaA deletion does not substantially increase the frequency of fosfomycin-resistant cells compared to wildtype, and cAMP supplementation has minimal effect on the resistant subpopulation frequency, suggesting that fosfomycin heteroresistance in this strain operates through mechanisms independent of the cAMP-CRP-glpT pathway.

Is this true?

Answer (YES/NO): NO